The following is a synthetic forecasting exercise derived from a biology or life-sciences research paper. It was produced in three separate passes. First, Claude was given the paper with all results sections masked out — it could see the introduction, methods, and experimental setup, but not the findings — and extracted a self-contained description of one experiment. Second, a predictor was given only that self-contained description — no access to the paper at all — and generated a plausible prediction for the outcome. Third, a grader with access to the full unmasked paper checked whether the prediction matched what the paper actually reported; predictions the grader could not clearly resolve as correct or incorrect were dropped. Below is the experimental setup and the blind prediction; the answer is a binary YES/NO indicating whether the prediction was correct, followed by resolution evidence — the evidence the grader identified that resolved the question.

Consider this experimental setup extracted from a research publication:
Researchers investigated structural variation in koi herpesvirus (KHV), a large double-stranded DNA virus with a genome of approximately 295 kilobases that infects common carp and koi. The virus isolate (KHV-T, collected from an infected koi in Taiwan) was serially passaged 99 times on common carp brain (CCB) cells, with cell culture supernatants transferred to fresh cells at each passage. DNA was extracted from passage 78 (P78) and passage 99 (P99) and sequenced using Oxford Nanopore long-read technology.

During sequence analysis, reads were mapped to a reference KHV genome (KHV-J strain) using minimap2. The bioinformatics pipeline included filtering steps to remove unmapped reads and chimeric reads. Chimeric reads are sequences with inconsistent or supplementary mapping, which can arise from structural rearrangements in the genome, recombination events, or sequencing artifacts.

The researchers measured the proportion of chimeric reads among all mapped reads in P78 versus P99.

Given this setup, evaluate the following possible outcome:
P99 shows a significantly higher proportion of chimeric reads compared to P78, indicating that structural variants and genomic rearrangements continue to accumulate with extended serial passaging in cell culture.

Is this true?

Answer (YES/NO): NO